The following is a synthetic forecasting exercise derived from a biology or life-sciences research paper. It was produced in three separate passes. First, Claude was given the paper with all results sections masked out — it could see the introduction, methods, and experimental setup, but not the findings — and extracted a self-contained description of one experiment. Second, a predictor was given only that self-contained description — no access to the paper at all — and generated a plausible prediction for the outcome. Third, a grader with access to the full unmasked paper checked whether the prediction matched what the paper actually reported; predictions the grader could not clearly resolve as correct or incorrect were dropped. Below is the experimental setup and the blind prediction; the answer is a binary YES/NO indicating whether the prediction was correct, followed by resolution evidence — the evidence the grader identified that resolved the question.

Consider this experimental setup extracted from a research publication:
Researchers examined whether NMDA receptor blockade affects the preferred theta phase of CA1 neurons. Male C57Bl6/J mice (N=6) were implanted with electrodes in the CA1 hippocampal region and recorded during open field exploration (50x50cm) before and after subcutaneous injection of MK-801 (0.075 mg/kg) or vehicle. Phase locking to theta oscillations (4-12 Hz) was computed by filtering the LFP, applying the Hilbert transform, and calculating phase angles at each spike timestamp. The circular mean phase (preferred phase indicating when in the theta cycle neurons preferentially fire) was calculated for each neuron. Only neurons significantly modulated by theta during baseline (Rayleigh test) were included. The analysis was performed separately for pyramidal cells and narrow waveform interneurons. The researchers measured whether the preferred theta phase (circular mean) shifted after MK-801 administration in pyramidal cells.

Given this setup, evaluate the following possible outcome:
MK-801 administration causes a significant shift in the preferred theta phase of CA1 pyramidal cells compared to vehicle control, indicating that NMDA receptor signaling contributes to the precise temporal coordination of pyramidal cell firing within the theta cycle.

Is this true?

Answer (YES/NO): YES